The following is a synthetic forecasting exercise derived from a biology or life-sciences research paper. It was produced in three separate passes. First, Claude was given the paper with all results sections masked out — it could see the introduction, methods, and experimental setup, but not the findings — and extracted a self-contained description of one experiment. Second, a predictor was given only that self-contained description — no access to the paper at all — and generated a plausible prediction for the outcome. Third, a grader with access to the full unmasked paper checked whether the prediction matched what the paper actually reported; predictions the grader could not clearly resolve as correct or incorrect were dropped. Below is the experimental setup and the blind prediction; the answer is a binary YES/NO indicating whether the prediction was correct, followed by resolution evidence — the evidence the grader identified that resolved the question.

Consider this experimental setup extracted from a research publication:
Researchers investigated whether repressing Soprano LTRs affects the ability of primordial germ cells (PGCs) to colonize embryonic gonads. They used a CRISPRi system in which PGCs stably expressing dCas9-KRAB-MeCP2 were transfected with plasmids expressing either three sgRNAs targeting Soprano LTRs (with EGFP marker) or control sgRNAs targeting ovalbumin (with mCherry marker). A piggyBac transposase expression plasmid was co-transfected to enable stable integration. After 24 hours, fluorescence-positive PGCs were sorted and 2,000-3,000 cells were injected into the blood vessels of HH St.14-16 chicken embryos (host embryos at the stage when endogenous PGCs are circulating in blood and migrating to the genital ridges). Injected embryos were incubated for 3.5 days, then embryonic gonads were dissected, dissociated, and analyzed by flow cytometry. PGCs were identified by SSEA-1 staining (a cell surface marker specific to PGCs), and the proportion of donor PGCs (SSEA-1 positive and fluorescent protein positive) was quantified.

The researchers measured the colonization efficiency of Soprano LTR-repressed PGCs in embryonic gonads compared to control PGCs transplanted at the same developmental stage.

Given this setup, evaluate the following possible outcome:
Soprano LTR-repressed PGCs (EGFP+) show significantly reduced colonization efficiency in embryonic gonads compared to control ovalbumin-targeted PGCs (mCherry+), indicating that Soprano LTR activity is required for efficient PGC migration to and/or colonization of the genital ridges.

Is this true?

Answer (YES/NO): NO